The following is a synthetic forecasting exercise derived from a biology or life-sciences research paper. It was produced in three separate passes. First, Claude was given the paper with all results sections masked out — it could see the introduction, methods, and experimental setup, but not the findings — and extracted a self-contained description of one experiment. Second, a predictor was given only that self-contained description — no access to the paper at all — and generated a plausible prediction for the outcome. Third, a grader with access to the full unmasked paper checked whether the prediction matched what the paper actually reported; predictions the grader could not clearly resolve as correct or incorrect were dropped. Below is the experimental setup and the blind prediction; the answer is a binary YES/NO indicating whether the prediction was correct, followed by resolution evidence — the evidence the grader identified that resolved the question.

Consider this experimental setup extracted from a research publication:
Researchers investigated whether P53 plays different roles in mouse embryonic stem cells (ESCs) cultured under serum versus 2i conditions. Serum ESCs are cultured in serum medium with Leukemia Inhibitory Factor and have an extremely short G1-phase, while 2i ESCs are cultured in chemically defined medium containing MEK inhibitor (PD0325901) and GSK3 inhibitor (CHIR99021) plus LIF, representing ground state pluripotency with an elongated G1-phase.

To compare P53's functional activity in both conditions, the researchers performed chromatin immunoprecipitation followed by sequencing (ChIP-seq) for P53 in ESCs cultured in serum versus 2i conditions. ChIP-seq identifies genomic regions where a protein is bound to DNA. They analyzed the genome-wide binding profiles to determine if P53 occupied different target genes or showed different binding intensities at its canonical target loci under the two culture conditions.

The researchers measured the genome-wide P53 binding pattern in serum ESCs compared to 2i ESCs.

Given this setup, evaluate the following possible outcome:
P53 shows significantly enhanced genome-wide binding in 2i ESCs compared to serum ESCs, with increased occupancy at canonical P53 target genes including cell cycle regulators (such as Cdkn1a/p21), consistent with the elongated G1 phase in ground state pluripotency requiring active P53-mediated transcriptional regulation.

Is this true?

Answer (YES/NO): YES